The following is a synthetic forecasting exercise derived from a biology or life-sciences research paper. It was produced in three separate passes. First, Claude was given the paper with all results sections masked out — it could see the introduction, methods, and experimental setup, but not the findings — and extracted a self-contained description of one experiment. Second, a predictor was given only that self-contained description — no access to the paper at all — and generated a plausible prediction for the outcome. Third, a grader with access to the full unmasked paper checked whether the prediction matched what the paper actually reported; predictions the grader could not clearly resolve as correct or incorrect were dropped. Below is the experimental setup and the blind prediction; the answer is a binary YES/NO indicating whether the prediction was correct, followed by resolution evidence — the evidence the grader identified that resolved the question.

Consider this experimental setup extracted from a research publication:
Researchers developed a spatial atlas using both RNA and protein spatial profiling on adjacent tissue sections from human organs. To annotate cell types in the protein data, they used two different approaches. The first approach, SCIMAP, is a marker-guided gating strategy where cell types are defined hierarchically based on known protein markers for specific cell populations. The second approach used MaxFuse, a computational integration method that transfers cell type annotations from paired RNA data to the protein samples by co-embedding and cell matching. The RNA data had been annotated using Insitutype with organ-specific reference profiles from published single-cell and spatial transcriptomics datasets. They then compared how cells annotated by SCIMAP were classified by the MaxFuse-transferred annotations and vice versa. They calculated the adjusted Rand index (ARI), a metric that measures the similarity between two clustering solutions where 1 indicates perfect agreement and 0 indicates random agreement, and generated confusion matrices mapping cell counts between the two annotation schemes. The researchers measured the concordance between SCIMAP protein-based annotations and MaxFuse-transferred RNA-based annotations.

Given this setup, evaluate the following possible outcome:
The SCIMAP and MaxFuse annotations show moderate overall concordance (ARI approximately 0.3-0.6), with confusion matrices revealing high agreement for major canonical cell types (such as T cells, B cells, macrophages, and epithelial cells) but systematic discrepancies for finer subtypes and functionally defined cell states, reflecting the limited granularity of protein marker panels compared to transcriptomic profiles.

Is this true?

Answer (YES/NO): NO